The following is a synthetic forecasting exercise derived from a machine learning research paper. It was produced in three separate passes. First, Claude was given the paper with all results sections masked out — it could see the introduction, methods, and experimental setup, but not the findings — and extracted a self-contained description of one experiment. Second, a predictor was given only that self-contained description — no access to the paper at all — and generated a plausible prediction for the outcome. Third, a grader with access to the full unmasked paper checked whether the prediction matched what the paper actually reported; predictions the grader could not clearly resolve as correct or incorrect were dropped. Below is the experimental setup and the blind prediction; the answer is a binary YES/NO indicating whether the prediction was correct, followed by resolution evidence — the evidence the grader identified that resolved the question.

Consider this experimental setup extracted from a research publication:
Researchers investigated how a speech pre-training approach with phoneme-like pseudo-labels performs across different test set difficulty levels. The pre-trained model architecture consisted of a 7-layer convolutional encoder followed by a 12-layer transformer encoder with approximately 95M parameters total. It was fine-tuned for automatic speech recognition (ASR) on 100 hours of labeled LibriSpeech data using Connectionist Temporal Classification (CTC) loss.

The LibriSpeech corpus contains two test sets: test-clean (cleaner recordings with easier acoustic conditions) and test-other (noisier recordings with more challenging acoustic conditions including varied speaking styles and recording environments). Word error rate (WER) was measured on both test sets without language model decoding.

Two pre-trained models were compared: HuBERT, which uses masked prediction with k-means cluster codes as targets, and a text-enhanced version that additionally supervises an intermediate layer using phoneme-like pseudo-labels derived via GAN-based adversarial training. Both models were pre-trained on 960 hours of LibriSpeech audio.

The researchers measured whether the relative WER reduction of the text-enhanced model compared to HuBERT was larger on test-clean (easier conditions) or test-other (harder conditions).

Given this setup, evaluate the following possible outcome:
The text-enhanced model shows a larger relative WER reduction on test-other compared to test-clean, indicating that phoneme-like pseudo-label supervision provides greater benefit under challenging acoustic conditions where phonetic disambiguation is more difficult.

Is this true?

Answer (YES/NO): YES